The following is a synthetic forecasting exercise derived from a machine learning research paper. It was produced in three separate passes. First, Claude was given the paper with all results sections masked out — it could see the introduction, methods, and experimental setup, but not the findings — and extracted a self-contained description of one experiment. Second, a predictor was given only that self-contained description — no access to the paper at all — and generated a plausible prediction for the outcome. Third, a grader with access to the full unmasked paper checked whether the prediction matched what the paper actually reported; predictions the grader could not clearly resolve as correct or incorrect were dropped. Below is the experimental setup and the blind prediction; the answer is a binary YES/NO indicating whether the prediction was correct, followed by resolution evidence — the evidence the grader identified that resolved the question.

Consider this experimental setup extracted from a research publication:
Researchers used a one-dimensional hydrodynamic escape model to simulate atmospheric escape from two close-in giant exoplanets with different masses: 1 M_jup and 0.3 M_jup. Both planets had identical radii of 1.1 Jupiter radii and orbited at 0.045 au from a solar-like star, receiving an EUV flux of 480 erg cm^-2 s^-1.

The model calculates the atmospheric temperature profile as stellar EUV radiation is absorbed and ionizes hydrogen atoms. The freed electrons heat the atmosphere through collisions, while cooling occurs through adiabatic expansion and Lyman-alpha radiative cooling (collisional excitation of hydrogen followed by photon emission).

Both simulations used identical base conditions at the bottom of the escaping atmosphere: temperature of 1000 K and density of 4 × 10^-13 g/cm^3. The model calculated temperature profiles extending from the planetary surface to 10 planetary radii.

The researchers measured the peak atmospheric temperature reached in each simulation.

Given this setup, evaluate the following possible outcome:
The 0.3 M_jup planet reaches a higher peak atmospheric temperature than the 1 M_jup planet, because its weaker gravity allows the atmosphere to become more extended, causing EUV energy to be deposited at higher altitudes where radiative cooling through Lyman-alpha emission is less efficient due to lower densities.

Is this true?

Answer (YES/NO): NO